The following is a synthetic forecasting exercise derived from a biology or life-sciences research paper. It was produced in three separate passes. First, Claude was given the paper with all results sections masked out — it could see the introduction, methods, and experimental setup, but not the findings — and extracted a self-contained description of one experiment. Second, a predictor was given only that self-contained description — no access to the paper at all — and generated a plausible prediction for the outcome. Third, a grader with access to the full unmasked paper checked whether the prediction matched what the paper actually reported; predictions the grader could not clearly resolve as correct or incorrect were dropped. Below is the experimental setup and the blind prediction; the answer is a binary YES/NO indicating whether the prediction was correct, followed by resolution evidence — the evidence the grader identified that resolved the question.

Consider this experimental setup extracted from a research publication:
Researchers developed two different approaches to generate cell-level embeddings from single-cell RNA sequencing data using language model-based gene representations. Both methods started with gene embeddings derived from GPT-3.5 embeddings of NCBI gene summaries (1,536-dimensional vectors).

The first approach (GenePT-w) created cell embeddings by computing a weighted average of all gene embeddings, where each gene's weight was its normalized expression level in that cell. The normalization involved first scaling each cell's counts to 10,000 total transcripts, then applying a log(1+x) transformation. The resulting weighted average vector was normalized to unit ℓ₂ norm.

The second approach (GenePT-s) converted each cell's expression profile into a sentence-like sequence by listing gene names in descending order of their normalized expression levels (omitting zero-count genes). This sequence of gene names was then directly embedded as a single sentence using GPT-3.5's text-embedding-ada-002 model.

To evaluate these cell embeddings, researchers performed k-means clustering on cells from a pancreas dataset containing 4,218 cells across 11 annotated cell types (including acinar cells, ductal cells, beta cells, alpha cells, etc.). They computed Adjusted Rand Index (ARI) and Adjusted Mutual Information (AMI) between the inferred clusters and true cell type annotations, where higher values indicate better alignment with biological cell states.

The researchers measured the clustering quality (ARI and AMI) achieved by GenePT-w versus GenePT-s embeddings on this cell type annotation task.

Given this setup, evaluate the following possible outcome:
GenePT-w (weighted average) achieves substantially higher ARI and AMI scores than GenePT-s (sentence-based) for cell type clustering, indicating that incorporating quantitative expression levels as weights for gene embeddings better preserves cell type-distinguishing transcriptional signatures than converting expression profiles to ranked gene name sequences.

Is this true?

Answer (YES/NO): NO